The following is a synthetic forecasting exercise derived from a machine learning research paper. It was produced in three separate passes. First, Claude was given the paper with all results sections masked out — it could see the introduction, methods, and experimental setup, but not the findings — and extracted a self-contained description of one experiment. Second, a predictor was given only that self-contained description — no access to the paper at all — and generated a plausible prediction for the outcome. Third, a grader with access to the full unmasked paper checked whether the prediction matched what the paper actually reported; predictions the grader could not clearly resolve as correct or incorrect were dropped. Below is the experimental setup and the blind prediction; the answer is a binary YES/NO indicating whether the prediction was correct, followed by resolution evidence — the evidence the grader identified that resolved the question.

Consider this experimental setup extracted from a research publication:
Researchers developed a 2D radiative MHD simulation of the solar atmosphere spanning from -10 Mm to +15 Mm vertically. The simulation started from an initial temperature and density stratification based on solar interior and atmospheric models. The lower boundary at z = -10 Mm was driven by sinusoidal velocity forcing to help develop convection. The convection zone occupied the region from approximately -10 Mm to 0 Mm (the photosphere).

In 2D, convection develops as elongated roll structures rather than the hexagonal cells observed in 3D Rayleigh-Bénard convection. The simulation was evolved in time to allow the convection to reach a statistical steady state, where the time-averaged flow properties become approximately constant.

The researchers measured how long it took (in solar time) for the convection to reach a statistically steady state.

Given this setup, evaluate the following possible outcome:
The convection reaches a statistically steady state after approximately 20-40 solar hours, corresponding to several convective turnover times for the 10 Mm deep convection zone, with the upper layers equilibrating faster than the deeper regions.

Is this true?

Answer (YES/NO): NO